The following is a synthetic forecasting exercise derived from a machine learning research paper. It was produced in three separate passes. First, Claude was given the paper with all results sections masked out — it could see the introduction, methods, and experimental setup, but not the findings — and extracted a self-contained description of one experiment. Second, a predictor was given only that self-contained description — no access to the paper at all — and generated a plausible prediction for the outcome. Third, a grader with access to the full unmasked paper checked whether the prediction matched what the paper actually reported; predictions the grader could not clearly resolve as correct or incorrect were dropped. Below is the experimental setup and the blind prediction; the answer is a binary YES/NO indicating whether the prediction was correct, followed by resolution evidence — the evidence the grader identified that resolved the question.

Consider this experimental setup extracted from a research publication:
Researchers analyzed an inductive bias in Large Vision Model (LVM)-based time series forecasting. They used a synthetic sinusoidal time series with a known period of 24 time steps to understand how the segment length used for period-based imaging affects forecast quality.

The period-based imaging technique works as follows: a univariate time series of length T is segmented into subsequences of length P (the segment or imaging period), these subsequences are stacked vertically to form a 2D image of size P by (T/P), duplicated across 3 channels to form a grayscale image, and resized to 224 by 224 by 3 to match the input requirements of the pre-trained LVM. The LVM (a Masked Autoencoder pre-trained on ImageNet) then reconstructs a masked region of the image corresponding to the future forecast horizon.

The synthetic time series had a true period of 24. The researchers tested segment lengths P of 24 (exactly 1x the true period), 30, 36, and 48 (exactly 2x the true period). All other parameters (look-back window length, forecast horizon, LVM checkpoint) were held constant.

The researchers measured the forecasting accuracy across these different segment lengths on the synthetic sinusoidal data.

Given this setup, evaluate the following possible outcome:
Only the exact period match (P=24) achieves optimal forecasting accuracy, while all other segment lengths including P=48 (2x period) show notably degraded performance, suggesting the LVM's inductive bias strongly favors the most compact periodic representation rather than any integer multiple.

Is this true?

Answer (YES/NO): NO